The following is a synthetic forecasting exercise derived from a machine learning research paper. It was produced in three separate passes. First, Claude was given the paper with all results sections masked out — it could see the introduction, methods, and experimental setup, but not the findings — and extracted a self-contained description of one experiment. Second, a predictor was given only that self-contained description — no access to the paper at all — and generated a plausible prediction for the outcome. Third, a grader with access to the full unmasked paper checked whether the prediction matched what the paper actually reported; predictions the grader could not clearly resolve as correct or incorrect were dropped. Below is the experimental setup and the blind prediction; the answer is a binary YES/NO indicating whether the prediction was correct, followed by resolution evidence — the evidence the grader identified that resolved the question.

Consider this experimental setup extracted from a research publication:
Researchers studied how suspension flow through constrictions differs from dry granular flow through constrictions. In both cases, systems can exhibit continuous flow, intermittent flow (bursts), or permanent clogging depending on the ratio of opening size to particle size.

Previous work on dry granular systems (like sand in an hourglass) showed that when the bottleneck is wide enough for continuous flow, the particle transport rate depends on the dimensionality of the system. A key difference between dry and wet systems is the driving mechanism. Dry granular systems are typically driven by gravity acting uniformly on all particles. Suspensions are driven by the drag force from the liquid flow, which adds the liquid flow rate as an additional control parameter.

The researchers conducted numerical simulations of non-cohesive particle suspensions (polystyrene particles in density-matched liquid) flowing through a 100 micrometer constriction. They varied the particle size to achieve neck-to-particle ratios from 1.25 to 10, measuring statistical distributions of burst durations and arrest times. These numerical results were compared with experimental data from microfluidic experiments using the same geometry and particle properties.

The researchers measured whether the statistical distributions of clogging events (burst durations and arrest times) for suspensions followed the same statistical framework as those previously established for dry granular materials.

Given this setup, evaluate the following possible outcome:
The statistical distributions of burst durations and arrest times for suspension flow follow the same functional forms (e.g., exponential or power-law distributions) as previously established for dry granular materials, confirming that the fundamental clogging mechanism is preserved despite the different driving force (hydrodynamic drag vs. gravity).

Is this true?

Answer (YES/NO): YES